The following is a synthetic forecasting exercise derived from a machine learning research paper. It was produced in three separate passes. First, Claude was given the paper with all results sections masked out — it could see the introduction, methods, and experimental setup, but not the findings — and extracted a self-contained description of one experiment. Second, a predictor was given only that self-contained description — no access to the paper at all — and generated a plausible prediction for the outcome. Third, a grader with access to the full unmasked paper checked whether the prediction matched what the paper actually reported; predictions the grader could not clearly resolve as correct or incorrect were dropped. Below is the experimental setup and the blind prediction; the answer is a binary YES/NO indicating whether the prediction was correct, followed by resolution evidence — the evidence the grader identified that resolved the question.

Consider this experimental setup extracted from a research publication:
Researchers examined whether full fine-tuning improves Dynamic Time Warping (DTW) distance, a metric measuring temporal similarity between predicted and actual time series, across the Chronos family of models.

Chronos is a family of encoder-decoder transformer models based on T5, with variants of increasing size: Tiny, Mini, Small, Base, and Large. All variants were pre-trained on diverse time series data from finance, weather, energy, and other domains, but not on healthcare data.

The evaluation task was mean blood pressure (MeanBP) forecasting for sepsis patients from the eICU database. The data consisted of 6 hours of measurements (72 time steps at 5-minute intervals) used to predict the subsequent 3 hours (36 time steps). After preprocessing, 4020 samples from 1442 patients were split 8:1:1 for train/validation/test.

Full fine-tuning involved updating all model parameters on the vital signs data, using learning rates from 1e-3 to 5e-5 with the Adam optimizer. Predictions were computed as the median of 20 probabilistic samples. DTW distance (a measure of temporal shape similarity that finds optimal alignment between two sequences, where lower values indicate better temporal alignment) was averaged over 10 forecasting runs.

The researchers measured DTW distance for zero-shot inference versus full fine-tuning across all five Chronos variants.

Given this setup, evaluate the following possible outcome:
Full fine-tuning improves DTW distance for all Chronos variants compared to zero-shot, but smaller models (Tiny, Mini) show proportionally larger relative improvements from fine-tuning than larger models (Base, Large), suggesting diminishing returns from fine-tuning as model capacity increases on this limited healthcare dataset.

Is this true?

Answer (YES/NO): NO